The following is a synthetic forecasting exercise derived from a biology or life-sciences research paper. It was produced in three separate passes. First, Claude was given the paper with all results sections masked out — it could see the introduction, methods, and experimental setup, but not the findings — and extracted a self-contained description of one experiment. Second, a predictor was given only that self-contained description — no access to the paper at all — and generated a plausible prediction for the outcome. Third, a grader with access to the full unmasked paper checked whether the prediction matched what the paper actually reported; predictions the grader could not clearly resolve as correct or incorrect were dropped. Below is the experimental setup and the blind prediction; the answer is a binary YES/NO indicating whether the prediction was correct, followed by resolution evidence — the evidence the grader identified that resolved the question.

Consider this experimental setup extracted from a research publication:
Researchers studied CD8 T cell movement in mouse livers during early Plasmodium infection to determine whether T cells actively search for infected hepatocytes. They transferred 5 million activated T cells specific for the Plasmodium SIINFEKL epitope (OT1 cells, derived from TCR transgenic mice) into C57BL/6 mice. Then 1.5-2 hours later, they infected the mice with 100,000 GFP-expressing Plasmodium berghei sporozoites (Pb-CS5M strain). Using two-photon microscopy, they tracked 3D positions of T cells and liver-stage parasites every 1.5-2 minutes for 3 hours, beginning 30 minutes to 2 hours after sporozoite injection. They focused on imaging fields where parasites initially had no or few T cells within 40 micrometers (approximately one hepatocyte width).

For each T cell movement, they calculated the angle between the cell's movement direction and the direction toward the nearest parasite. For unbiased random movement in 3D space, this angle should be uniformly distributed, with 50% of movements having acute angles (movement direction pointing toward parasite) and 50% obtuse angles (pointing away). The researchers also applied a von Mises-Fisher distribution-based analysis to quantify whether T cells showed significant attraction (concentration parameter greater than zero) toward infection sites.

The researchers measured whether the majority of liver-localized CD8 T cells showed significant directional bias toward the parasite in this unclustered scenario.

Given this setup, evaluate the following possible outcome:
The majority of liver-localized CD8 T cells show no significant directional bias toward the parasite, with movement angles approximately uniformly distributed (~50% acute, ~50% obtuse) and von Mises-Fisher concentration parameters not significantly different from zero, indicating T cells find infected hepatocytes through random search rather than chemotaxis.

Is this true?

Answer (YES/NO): YES